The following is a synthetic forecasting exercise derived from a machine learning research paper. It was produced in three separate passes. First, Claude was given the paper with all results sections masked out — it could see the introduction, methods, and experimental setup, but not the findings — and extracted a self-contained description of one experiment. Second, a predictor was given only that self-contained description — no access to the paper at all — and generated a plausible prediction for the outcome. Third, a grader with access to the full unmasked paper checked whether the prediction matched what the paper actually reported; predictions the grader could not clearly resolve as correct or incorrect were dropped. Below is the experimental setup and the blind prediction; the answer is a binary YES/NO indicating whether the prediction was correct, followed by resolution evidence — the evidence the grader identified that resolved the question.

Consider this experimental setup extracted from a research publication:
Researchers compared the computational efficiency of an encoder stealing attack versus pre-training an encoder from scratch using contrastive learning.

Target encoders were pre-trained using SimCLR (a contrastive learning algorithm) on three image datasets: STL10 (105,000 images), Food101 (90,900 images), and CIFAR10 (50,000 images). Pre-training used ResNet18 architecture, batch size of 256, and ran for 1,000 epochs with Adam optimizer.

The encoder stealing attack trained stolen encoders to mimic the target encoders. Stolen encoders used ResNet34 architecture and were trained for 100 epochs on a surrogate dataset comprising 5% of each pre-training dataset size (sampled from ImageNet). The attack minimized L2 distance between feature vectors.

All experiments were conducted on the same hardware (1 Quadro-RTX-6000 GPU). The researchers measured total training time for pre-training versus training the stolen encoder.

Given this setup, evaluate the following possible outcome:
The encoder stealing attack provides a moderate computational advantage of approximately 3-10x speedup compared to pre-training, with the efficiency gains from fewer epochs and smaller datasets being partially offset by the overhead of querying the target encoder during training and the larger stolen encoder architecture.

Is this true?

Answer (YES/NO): NO